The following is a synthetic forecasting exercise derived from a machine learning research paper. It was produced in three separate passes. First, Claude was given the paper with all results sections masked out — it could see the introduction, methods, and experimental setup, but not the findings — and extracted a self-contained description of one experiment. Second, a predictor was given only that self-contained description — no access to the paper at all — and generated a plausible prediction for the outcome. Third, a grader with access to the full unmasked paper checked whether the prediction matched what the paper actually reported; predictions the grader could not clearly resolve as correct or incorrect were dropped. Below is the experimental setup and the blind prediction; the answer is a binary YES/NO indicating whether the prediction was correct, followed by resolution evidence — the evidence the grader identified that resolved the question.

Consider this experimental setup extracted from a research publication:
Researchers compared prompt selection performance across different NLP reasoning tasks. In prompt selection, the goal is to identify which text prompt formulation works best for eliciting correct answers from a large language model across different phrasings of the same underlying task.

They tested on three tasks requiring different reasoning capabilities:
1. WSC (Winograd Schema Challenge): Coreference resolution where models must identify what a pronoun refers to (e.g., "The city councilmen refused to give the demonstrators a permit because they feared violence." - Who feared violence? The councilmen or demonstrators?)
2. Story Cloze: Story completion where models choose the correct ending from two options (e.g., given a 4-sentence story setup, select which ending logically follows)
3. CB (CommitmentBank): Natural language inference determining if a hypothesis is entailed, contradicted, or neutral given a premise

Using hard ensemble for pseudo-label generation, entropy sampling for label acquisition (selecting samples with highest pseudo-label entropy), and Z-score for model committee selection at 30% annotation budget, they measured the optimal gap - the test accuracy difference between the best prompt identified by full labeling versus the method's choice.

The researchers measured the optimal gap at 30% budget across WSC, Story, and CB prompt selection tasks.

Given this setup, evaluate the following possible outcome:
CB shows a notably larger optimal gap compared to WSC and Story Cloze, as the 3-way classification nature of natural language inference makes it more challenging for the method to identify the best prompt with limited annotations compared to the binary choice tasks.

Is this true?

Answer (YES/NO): NO